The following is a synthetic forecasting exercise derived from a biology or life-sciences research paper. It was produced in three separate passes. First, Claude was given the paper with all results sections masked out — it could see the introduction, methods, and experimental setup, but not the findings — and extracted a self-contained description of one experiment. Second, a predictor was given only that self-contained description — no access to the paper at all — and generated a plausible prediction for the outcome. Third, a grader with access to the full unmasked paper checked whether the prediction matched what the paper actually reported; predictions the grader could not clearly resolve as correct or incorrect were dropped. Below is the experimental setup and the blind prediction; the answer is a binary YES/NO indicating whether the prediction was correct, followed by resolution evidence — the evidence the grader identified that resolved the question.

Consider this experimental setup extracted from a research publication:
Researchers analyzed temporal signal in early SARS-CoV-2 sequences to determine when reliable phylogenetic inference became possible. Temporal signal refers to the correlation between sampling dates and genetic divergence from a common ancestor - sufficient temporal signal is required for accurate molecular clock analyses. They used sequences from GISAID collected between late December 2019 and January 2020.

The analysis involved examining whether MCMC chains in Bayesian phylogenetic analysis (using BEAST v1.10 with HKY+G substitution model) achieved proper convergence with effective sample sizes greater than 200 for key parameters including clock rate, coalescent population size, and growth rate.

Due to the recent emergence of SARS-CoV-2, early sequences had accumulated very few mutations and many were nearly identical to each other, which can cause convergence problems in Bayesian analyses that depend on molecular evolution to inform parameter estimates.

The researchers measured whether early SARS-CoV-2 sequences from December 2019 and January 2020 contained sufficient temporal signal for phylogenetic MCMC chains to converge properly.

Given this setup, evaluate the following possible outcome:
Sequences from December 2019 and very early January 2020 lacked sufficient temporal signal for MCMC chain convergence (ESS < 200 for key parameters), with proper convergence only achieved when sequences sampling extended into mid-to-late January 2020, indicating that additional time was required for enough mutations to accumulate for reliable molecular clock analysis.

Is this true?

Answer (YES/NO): NO